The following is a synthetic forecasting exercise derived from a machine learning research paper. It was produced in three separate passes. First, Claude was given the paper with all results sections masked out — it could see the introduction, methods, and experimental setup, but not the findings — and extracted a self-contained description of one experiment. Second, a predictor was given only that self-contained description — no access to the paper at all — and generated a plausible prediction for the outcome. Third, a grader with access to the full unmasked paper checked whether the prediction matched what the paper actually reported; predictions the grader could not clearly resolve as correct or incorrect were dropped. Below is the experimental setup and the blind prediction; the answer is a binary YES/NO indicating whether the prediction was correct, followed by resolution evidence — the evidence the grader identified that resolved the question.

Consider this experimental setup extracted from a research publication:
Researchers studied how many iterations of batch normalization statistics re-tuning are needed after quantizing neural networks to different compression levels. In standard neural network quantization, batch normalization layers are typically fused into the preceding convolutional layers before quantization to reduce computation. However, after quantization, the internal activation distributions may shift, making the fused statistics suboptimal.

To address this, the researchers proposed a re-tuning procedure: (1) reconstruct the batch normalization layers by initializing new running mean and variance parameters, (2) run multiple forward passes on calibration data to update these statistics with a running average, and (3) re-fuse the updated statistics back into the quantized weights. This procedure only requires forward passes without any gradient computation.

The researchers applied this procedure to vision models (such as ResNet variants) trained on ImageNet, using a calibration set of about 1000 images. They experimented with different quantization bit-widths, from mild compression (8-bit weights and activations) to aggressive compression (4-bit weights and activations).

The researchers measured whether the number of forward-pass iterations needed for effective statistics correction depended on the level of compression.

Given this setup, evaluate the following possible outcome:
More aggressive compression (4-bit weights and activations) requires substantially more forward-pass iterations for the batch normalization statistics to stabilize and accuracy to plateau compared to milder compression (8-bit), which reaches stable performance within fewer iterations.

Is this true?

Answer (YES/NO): YES